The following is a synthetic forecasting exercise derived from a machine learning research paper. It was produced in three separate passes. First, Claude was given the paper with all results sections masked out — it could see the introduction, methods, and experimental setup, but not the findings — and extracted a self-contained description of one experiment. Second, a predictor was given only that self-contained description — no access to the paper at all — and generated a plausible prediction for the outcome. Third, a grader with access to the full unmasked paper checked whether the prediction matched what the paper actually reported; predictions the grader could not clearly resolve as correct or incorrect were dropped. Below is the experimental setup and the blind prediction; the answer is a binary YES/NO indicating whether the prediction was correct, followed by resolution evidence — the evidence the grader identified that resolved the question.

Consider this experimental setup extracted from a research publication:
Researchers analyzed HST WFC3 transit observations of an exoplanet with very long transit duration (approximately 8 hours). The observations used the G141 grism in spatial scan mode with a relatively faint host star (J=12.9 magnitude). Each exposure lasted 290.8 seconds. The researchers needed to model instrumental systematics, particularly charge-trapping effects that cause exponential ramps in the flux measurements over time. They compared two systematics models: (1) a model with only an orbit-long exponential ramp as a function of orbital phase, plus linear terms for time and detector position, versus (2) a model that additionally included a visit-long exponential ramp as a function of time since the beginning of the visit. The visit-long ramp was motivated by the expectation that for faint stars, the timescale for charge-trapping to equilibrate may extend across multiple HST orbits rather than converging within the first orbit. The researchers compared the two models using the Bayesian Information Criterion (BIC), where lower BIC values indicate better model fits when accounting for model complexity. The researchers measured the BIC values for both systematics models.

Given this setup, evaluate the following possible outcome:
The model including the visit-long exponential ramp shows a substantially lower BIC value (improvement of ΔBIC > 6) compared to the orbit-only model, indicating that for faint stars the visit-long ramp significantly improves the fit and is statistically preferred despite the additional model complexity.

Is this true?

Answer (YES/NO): YES